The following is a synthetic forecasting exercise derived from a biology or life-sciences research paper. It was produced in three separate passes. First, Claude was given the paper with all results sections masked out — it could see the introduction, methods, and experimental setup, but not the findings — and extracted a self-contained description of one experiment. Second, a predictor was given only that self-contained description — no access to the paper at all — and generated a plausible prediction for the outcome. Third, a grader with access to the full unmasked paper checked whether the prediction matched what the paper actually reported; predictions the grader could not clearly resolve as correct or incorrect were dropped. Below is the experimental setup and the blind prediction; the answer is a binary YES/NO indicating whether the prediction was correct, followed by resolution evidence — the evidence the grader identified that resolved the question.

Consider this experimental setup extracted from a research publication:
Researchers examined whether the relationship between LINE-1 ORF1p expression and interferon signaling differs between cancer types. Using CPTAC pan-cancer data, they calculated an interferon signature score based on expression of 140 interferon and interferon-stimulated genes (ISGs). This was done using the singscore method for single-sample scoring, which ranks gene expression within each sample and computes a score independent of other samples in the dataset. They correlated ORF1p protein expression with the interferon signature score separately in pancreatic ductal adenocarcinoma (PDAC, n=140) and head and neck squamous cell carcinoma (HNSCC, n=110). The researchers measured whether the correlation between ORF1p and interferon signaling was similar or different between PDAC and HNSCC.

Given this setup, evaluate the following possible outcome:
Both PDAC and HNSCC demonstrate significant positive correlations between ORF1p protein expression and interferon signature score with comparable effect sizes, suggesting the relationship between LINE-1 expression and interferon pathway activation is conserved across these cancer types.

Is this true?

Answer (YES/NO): NO